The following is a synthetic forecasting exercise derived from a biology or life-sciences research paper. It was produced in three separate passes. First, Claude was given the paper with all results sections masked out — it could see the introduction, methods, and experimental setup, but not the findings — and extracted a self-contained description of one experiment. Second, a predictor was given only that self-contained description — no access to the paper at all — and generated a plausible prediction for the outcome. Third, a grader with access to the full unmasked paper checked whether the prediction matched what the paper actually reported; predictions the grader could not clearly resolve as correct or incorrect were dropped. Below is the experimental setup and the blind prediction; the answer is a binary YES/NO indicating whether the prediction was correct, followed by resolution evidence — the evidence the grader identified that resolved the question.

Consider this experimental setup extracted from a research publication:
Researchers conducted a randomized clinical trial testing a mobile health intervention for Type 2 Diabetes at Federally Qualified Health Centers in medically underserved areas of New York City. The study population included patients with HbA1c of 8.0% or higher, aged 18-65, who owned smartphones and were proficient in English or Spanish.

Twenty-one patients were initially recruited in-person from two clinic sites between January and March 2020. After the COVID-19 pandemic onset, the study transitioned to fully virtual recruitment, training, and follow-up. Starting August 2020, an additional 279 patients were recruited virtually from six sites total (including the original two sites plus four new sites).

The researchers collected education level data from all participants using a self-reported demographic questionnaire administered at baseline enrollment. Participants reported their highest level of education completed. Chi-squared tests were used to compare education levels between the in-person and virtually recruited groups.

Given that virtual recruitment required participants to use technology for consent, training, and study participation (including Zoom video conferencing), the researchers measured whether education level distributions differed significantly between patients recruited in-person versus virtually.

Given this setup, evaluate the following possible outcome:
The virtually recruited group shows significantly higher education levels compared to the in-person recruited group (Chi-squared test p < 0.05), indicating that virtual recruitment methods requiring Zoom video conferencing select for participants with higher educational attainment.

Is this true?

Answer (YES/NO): NO